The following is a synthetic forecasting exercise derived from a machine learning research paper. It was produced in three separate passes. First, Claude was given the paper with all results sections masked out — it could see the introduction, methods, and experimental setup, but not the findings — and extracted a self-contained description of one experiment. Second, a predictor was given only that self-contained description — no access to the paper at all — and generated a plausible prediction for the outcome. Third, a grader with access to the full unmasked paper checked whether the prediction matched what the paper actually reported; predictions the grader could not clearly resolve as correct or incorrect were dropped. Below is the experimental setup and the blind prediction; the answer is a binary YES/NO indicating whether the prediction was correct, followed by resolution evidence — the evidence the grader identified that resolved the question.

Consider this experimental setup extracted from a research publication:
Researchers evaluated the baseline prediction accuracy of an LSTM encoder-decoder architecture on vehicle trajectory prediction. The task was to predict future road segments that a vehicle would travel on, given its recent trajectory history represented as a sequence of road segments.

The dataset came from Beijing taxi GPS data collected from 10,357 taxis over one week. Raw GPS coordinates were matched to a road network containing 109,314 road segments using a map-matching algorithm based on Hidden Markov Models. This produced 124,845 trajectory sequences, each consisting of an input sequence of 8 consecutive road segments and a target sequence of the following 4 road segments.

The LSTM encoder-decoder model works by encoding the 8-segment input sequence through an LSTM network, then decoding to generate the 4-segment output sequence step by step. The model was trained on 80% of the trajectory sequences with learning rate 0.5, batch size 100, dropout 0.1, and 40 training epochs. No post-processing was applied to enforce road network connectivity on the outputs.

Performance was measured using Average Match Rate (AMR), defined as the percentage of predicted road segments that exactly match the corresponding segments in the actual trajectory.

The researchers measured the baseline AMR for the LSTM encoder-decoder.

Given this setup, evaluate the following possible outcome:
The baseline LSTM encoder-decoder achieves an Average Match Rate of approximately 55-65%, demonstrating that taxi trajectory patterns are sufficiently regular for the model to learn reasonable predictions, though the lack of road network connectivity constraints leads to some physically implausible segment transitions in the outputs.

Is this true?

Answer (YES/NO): NO